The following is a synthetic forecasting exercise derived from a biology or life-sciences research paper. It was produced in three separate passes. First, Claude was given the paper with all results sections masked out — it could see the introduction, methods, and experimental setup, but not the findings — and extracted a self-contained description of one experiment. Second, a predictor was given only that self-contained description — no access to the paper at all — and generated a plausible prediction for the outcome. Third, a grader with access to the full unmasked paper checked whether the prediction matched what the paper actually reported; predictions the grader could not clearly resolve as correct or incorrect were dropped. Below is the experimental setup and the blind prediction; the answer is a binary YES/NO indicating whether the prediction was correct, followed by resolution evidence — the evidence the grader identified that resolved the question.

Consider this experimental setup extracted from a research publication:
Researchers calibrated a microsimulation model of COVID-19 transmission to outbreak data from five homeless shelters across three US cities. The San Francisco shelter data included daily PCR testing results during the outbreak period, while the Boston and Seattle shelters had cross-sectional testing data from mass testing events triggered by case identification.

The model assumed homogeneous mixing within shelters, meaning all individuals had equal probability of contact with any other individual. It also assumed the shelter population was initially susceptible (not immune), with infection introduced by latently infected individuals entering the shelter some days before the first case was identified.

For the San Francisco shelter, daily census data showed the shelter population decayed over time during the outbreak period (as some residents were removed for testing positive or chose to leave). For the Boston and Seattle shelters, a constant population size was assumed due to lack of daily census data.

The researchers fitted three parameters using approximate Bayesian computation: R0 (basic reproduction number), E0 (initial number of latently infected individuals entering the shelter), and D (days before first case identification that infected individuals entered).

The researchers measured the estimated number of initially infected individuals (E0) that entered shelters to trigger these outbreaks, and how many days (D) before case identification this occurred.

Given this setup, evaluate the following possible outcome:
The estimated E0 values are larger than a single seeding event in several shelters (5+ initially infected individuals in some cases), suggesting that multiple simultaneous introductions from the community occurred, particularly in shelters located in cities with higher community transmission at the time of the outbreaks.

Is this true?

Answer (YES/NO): NO